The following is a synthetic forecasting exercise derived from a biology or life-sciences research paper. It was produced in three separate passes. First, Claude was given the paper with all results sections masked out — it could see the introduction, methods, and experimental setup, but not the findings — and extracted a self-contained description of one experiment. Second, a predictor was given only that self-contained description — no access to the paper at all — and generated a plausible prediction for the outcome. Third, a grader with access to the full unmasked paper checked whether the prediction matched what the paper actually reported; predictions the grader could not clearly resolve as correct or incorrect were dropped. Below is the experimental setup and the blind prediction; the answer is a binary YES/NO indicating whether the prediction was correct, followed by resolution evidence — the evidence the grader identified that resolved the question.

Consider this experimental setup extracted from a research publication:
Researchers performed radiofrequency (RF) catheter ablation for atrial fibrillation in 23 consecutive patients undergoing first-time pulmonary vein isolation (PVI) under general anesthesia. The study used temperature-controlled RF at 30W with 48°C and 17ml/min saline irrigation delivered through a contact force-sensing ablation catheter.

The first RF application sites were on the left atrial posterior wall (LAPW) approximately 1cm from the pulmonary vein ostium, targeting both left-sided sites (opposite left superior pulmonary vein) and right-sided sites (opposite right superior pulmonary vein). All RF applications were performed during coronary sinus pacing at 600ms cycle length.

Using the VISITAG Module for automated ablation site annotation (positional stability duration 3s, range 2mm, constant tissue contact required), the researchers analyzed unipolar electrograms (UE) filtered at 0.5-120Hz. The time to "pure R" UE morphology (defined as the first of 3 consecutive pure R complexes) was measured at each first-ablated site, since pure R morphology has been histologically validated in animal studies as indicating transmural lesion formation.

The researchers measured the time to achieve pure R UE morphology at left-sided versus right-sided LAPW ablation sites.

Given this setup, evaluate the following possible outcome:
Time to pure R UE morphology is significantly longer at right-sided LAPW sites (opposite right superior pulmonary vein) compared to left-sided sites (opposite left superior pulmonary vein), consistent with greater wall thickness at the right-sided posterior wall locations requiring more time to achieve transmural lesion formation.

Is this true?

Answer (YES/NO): YES